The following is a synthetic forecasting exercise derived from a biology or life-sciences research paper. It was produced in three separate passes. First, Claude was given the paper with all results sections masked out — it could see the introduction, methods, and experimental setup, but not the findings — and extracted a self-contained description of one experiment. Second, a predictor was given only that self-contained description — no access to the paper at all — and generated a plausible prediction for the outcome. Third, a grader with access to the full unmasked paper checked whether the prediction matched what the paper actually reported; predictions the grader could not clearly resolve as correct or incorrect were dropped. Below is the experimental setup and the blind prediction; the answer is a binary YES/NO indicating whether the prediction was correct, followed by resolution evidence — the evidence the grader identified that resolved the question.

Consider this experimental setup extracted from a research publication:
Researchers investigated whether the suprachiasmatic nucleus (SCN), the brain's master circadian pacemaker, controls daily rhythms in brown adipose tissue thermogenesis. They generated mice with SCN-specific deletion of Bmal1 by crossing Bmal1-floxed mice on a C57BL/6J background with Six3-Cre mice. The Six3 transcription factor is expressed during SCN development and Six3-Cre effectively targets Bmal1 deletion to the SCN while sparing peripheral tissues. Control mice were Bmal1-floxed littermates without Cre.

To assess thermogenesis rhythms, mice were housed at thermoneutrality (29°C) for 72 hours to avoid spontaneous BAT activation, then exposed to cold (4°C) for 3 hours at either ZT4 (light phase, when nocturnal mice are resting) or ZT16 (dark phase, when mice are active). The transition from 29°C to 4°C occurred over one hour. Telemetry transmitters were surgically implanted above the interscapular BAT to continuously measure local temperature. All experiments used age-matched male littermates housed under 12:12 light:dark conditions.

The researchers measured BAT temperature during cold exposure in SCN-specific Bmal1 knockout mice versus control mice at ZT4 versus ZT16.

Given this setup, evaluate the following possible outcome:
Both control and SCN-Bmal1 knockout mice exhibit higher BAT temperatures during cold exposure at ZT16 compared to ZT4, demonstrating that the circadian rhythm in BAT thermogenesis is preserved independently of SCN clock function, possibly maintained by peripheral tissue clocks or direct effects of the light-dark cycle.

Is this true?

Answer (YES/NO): NO